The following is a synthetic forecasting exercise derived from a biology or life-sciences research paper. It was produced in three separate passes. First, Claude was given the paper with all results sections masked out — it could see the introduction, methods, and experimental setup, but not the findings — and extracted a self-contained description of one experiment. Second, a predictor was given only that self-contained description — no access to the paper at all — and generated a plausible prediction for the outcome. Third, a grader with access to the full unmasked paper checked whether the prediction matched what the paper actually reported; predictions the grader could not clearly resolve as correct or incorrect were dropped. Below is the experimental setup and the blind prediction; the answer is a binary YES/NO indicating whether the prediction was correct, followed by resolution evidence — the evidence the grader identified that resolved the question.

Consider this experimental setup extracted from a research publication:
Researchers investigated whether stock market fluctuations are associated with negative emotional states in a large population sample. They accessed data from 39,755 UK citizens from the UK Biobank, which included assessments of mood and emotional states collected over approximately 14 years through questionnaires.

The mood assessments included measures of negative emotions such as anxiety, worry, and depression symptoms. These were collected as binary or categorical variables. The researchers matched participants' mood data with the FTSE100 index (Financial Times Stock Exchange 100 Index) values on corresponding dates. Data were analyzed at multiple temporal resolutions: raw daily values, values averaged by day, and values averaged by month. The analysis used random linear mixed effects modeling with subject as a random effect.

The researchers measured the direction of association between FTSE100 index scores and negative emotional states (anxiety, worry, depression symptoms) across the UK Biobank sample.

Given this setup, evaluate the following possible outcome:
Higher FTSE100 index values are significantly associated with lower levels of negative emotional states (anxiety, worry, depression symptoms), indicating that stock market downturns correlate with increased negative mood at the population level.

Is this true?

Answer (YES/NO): YES